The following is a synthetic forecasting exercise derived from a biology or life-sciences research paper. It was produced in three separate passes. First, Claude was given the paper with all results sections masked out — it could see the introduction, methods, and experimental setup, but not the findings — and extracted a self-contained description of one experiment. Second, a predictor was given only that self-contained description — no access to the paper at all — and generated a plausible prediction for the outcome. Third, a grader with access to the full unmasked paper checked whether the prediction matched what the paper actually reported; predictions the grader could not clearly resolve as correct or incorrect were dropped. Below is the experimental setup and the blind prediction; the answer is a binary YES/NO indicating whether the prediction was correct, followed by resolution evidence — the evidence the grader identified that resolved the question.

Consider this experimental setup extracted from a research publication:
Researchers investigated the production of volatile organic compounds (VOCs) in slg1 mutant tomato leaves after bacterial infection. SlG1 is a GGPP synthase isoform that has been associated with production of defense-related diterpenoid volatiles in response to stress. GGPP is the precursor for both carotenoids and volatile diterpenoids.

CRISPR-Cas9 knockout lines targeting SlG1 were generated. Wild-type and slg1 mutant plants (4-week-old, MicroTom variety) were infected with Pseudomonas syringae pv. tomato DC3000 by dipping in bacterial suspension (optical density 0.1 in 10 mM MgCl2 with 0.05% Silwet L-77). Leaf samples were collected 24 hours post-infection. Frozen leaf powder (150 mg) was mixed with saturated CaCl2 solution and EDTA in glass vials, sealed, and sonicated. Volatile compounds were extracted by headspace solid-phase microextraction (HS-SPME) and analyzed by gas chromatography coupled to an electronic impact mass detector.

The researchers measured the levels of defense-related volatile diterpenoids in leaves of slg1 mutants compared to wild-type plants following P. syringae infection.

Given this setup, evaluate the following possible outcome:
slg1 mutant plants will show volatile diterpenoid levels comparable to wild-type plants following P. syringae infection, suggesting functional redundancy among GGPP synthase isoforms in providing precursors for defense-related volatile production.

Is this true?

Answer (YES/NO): NO